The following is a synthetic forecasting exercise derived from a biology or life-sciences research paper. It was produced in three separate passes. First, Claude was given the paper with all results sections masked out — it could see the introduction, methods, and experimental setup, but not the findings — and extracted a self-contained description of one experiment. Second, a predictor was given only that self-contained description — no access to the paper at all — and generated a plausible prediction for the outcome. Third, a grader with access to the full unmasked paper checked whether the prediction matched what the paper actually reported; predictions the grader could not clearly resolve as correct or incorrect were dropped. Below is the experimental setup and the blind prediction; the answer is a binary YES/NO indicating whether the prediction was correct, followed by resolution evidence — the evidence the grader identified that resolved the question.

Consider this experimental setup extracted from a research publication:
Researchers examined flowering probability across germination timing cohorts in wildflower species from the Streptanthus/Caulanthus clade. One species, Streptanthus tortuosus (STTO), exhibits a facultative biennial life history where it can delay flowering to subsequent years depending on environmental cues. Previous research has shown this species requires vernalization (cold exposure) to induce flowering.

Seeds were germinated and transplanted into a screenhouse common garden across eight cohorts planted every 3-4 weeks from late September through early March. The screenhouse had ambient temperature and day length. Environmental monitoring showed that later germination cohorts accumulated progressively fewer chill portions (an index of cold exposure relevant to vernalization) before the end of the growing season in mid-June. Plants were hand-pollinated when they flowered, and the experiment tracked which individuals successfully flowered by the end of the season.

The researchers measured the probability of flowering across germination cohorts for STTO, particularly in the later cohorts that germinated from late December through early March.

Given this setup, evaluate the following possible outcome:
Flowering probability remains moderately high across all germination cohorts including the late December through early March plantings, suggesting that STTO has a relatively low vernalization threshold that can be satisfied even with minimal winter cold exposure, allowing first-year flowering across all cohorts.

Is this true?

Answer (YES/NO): NO